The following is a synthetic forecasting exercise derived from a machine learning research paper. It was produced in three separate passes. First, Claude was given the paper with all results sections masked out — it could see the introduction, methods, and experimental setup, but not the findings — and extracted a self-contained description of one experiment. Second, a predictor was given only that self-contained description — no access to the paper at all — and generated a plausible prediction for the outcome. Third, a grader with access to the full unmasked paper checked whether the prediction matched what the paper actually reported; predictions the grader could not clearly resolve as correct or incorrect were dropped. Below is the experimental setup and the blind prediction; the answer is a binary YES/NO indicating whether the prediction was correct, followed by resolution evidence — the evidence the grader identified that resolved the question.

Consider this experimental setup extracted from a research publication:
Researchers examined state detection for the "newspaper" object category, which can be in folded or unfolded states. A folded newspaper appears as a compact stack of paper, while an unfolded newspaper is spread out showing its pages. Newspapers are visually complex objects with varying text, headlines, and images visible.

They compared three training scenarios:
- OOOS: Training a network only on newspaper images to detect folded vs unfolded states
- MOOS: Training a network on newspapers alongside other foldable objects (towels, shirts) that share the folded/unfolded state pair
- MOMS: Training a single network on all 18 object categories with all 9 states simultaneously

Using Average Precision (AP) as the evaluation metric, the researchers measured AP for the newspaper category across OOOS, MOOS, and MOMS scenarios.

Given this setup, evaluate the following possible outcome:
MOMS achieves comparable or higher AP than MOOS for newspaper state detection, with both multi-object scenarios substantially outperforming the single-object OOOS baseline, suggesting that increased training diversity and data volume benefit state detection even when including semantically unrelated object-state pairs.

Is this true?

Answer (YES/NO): NO